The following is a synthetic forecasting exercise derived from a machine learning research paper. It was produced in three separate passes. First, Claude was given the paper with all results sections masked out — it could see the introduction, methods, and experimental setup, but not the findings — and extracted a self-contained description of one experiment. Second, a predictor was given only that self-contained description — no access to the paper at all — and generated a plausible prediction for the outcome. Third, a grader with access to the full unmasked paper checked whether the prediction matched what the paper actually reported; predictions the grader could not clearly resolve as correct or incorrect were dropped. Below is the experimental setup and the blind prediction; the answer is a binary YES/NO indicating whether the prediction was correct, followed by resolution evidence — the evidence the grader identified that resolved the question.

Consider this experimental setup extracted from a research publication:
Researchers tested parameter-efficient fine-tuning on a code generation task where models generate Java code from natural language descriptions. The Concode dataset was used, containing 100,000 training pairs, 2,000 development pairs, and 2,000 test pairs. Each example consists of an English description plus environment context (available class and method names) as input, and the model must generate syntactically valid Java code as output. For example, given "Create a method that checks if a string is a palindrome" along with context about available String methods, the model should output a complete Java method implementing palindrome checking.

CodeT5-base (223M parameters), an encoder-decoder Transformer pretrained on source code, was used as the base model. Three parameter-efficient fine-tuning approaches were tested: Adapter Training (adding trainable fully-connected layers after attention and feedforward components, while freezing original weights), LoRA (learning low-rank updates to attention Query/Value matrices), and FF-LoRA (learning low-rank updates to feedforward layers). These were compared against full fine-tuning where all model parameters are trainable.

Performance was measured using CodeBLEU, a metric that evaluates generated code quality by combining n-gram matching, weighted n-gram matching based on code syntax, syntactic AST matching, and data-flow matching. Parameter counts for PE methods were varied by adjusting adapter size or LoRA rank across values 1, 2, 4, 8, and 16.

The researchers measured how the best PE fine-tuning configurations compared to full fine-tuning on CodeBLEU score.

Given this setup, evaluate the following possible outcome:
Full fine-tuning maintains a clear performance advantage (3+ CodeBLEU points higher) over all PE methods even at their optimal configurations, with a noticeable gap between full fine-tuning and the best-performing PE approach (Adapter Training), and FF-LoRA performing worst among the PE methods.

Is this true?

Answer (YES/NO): NO